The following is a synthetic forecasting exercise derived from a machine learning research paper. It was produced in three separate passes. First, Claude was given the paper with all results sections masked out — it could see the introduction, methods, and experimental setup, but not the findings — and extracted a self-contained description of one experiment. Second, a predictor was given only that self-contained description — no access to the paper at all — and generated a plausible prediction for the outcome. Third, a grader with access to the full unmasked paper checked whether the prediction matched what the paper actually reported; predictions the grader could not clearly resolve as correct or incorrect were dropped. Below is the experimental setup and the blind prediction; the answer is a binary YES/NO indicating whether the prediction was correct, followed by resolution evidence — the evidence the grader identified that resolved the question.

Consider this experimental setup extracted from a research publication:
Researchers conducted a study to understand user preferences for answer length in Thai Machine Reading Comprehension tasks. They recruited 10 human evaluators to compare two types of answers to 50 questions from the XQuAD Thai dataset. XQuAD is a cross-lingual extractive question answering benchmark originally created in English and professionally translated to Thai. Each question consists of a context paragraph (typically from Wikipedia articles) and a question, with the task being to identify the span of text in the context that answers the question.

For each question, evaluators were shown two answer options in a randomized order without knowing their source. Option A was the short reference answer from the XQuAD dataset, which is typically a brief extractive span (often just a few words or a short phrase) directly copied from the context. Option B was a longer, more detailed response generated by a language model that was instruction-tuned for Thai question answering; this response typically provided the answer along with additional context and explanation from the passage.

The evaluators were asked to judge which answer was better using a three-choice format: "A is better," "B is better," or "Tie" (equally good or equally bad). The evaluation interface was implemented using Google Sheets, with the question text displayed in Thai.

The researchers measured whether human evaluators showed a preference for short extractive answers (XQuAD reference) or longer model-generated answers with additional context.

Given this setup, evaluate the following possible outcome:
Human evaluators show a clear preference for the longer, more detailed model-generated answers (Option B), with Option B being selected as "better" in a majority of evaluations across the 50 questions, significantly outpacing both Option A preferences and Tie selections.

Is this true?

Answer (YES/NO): YES